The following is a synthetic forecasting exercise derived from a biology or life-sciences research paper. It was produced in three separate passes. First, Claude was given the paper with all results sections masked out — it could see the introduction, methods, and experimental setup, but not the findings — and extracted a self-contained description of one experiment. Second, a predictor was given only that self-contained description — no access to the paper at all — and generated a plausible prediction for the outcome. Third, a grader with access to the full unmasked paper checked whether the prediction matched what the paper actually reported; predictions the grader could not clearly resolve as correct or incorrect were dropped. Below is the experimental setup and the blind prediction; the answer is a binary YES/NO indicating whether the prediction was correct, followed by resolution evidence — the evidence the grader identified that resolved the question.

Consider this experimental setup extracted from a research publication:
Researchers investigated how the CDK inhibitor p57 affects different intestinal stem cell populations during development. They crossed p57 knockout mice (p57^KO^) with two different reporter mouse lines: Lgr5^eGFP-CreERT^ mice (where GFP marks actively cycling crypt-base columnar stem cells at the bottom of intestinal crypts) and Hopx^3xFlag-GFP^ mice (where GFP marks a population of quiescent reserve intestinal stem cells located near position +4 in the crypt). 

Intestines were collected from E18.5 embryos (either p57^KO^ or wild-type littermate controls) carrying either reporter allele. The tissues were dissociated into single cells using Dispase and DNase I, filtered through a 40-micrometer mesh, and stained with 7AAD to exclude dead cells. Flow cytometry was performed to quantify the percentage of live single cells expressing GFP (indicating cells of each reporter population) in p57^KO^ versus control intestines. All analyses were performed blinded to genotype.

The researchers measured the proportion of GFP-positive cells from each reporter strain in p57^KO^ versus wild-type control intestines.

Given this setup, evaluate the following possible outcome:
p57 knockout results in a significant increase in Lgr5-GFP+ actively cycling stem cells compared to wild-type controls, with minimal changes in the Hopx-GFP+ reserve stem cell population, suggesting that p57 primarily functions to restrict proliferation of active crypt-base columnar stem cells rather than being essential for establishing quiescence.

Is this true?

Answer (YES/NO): NO